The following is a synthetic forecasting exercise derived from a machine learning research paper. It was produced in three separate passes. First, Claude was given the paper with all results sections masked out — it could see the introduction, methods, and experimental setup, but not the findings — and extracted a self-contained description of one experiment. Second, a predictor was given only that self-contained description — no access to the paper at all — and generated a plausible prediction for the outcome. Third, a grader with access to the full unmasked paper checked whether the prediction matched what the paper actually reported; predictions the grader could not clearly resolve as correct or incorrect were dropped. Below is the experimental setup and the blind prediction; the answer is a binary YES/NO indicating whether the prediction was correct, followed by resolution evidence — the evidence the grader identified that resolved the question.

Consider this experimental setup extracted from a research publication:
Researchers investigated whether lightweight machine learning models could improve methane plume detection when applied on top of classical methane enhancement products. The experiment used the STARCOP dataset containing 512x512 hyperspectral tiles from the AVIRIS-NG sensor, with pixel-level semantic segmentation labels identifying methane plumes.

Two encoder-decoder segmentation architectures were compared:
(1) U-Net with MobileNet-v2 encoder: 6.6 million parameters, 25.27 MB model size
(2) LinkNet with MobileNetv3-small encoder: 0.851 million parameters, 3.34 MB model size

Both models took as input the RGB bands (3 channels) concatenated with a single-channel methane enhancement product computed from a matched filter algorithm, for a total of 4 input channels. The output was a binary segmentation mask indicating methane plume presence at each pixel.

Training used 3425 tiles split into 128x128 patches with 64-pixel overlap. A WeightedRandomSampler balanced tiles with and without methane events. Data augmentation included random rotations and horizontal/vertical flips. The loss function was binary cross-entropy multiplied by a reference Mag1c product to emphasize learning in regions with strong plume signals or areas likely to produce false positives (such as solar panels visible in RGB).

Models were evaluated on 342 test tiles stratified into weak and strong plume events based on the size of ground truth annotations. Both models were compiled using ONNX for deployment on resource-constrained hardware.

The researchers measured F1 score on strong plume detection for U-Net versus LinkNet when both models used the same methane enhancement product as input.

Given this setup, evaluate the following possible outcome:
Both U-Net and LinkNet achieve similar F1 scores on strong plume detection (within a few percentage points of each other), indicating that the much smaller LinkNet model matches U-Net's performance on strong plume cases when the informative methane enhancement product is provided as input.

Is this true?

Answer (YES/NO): YES